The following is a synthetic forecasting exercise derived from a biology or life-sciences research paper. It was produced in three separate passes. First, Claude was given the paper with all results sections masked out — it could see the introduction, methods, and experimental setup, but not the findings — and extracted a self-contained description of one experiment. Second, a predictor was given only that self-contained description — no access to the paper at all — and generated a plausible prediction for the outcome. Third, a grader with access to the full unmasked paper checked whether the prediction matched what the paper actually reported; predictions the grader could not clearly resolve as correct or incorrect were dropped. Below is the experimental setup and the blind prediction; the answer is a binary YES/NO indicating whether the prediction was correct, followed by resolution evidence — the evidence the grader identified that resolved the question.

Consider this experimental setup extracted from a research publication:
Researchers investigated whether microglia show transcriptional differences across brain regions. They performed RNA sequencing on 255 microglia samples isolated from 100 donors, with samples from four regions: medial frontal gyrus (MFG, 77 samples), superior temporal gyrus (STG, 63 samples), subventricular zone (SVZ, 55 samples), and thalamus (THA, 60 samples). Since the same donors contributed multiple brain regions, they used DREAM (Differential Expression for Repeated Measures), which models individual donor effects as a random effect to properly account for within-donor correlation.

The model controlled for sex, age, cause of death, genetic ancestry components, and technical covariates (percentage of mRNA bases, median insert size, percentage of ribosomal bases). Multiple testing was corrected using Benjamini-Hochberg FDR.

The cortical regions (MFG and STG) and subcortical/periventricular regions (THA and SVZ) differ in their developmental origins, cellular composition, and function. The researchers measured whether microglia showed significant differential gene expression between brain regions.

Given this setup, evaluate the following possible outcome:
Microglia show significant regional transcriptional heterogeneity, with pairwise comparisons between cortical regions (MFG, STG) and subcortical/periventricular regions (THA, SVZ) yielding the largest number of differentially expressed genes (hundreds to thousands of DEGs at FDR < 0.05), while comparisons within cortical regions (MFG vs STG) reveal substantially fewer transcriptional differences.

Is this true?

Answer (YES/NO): YES